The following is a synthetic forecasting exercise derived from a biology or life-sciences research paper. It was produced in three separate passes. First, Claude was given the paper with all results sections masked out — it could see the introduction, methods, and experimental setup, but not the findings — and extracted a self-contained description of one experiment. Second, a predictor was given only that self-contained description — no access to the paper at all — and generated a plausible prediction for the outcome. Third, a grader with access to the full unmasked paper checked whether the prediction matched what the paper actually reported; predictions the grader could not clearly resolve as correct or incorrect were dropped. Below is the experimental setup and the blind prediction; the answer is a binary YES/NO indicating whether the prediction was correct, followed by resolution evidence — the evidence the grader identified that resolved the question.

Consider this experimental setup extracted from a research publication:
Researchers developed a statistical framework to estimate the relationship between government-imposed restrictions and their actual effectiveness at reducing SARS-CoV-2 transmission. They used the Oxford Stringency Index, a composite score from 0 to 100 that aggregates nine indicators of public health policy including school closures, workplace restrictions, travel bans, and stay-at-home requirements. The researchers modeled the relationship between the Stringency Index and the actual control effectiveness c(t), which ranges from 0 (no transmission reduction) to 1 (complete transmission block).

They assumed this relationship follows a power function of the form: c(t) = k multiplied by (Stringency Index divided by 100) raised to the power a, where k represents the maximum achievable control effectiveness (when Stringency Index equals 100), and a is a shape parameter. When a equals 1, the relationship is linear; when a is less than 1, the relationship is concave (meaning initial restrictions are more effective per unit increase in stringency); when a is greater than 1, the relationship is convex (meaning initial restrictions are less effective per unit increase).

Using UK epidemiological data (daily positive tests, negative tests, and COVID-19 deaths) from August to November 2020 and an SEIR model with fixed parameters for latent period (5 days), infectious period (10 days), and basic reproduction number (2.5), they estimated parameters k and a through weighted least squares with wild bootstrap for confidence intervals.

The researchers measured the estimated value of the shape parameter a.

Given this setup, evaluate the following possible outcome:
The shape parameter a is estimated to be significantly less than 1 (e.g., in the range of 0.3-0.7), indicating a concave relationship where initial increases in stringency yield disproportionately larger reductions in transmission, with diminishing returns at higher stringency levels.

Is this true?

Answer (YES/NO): NO